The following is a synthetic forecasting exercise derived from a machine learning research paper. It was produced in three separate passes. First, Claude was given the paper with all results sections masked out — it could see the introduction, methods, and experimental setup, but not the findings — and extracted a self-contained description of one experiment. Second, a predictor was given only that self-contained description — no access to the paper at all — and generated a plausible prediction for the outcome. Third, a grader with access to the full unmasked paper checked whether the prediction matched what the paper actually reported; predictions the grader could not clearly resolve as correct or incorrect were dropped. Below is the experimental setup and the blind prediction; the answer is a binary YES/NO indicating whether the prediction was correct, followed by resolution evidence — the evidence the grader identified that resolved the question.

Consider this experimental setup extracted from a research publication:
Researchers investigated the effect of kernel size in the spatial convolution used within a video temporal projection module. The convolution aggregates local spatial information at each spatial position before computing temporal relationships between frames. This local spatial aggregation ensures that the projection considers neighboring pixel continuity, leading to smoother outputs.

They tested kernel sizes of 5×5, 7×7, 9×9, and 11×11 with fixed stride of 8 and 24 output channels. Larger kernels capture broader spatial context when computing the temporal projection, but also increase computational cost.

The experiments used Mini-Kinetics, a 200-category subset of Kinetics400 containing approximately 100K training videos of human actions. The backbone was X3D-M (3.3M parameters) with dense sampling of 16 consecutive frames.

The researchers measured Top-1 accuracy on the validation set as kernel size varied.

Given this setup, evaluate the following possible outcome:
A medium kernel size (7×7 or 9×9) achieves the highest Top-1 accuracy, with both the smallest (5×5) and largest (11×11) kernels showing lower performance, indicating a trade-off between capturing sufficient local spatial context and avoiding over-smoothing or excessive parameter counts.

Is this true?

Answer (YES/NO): NO